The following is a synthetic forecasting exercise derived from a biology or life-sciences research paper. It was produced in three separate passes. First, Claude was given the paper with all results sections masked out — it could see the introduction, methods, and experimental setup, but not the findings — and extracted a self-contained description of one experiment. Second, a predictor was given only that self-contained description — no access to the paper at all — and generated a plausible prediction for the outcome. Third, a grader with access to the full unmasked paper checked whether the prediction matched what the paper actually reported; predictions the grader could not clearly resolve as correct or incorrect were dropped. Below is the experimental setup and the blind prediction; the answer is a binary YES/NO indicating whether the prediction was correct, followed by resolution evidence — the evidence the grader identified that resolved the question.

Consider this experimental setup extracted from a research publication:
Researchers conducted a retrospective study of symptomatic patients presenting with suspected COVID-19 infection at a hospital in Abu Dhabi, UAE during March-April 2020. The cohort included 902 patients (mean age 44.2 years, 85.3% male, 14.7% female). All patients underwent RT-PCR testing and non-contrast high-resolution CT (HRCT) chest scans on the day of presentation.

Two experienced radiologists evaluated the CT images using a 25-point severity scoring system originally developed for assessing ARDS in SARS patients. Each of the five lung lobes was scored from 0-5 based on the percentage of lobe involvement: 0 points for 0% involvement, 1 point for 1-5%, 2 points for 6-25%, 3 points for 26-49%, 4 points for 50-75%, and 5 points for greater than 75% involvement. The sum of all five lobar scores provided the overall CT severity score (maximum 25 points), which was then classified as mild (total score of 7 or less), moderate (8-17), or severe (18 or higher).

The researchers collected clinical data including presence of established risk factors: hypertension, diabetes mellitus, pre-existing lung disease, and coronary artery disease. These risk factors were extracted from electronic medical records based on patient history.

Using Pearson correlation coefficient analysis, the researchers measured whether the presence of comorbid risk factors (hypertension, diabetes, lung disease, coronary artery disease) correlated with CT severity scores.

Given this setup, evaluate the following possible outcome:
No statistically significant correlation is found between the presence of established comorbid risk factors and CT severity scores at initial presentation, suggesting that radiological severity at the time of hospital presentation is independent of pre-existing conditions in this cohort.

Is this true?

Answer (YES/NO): YES